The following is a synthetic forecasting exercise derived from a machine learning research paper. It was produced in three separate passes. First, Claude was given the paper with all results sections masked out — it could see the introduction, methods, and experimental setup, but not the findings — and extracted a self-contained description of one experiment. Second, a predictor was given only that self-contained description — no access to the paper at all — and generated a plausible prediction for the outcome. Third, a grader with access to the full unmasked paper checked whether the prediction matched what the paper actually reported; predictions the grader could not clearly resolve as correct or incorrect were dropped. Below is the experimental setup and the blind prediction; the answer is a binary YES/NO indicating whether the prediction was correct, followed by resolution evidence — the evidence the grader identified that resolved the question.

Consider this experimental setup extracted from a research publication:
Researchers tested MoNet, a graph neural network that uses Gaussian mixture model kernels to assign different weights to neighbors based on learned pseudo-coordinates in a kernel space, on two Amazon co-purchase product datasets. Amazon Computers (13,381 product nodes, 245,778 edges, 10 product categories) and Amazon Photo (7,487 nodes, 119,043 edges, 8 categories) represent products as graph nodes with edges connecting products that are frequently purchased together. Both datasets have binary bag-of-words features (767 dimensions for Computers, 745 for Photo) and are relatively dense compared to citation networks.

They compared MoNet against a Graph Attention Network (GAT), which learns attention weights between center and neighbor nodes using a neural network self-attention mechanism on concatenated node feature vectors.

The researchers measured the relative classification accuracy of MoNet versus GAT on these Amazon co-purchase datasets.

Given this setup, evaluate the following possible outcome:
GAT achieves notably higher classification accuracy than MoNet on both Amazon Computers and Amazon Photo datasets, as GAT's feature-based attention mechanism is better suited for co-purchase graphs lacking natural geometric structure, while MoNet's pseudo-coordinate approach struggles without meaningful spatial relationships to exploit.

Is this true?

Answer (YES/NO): NO